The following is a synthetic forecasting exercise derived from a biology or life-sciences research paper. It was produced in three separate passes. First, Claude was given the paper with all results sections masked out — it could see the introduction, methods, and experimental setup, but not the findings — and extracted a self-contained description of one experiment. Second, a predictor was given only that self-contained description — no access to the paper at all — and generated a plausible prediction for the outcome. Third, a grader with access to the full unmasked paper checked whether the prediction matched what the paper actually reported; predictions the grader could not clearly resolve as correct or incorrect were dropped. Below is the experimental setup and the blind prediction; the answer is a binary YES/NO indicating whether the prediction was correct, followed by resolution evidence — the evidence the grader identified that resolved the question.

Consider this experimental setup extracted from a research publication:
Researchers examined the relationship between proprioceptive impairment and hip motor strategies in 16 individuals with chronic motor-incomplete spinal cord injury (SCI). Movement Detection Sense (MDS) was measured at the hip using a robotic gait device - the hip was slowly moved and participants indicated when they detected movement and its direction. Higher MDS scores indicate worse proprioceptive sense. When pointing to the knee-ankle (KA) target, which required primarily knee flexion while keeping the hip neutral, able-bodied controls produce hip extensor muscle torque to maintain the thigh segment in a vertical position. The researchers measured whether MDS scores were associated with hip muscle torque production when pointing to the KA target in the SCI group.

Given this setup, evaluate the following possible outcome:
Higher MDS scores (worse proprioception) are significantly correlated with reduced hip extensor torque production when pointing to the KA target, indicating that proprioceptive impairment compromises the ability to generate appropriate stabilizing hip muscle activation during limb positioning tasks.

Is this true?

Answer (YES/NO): YES